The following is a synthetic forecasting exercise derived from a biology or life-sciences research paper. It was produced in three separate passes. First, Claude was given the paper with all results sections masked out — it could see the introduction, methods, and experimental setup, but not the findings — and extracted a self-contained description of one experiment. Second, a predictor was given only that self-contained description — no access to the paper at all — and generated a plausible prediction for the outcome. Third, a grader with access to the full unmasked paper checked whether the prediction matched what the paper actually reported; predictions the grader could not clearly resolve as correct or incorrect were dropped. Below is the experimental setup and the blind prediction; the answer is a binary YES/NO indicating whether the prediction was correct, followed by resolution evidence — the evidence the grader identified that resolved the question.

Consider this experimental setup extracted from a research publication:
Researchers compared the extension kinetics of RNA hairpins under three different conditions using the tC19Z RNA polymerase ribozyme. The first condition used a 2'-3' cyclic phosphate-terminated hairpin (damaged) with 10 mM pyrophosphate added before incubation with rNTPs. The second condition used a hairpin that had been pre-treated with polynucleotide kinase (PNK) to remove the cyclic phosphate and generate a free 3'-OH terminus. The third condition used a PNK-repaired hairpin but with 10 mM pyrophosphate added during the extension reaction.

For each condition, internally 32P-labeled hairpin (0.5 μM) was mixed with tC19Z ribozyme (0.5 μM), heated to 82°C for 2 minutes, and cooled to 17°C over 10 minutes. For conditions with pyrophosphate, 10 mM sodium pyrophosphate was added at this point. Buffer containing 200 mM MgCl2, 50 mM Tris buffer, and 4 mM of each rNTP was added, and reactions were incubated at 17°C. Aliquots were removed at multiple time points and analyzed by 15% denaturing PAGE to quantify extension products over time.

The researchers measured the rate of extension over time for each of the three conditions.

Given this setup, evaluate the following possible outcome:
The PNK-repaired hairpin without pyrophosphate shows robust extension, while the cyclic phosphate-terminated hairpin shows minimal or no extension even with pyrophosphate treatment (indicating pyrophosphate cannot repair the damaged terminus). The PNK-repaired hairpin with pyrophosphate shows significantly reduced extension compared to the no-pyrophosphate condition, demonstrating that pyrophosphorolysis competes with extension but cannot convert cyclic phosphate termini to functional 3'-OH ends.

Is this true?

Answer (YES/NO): NO